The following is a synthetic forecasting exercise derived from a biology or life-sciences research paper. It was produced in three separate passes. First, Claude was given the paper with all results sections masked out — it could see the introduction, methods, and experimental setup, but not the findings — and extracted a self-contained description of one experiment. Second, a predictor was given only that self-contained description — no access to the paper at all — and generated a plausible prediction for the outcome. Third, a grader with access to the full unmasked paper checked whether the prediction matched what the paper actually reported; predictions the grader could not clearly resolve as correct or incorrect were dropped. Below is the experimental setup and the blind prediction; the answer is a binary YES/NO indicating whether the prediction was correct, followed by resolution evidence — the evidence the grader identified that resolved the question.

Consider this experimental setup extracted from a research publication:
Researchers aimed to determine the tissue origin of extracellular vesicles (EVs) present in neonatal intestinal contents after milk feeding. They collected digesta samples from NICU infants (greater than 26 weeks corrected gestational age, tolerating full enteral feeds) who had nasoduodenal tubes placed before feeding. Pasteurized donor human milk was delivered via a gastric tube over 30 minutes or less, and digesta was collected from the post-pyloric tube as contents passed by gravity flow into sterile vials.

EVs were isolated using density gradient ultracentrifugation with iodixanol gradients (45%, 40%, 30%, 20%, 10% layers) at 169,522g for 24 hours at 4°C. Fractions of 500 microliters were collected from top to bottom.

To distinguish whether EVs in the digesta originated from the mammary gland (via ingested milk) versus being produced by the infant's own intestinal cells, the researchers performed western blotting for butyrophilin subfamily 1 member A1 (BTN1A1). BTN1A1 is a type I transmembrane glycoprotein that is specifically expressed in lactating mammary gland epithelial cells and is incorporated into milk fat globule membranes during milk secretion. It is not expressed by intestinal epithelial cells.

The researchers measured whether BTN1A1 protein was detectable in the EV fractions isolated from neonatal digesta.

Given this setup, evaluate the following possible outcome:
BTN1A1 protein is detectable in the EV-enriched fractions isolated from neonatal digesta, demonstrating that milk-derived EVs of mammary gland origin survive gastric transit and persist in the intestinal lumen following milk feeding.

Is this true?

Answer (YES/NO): YES